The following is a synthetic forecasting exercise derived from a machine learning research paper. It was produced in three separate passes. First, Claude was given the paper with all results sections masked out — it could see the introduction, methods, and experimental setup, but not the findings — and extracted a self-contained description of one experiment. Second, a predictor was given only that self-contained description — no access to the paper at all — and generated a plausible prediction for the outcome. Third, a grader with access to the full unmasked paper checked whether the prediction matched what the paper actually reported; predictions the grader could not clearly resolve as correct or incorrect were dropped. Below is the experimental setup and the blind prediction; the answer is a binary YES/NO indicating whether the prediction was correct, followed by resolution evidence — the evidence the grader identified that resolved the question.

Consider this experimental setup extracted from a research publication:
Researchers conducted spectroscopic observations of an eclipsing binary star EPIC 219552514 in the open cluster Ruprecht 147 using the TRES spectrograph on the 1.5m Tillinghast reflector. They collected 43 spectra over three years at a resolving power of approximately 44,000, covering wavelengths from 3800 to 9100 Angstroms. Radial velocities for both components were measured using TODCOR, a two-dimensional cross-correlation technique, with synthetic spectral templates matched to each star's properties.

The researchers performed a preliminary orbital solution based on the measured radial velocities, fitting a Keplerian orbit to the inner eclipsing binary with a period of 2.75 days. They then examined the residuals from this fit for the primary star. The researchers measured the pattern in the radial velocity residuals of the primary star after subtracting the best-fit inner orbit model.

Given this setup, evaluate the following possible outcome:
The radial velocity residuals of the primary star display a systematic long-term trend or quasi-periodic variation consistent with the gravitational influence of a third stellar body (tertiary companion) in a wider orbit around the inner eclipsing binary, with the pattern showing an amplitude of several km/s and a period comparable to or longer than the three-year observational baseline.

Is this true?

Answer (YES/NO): NO